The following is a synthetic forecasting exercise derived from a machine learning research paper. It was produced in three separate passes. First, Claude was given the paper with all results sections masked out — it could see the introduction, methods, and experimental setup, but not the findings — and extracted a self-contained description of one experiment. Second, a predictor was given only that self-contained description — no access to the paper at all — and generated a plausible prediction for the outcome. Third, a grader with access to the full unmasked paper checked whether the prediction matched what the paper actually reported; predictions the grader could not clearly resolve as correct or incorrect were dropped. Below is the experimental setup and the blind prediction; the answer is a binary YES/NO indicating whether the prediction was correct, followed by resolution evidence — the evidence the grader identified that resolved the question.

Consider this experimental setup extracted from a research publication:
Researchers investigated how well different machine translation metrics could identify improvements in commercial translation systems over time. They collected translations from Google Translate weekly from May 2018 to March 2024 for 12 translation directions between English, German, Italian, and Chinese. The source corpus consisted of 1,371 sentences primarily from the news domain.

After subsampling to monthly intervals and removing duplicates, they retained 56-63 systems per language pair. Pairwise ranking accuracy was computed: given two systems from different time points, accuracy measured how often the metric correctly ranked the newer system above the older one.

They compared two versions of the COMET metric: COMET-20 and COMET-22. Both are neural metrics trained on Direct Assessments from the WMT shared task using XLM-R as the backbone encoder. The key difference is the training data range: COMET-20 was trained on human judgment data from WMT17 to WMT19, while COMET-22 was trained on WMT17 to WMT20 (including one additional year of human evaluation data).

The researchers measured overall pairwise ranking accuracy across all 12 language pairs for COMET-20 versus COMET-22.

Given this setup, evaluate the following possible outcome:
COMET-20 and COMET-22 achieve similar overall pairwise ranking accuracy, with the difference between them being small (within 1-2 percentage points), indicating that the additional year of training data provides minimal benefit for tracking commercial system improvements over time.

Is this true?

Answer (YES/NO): YES